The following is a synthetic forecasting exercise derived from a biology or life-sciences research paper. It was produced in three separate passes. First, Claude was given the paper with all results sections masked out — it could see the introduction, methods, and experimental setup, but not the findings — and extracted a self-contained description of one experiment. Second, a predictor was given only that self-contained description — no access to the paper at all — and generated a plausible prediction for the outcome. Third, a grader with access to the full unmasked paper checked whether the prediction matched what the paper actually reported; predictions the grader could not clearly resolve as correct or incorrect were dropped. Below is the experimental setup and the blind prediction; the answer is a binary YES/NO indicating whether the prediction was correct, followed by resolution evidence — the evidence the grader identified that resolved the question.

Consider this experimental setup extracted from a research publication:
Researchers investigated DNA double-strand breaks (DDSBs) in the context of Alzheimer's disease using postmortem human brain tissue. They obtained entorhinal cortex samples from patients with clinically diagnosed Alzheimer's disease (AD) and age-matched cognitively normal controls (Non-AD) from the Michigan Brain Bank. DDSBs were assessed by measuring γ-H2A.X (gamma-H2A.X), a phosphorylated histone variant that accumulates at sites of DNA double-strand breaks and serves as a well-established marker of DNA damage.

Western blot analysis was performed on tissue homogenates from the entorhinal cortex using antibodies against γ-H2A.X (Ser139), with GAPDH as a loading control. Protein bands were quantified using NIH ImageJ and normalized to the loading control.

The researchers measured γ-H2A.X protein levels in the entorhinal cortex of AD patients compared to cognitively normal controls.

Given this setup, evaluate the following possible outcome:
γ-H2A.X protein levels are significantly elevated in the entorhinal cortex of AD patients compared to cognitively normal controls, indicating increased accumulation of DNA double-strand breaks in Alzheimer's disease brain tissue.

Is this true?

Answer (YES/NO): YES